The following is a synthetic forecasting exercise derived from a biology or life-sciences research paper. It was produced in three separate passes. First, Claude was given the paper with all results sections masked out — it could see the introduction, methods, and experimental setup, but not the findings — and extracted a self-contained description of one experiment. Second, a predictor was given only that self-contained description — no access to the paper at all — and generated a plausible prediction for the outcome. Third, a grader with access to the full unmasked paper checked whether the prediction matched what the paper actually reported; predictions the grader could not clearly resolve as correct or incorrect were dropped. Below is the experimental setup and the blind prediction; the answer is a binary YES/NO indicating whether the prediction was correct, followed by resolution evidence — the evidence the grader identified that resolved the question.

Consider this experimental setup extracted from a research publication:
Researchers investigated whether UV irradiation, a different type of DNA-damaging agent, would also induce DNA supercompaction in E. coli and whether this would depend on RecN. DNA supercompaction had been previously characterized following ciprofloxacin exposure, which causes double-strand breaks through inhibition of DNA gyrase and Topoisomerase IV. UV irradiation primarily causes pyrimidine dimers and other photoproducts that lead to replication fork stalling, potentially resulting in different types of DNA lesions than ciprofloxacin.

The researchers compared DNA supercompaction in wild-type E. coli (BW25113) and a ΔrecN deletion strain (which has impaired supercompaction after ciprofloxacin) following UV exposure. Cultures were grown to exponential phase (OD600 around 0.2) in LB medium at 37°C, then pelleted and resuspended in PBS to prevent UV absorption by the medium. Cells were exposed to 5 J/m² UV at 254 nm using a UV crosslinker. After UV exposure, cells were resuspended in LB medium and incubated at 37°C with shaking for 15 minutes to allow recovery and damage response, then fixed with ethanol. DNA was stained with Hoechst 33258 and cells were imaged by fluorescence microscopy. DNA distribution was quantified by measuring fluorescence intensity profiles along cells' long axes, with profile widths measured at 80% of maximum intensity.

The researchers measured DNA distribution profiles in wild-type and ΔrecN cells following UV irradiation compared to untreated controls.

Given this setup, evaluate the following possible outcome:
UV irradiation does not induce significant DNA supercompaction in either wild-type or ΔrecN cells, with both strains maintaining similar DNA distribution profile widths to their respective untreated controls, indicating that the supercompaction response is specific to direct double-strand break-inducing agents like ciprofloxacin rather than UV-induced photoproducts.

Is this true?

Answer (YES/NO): NO